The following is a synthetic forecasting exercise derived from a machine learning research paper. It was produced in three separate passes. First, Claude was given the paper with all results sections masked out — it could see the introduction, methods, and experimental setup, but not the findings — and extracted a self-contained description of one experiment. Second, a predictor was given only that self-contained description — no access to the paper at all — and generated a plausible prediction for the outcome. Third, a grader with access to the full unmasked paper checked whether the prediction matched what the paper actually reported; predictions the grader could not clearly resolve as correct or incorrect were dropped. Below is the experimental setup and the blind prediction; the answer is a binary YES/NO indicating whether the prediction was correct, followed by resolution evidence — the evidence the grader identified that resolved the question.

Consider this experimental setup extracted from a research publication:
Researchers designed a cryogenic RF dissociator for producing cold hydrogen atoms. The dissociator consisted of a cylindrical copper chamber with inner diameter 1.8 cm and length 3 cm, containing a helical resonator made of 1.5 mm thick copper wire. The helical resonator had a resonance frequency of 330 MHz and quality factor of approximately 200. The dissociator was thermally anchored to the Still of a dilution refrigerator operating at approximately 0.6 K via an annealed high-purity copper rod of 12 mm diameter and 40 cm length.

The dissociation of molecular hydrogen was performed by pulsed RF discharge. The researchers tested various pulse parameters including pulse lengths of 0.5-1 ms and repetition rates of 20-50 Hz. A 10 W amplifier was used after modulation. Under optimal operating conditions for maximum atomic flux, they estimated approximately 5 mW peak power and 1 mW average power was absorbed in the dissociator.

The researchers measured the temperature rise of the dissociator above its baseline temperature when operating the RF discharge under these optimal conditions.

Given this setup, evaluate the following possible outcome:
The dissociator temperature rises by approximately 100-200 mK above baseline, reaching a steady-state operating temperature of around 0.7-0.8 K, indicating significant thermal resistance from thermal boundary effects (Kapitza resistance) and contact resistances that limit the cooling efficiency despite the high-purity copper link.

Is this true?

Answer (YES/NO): NO